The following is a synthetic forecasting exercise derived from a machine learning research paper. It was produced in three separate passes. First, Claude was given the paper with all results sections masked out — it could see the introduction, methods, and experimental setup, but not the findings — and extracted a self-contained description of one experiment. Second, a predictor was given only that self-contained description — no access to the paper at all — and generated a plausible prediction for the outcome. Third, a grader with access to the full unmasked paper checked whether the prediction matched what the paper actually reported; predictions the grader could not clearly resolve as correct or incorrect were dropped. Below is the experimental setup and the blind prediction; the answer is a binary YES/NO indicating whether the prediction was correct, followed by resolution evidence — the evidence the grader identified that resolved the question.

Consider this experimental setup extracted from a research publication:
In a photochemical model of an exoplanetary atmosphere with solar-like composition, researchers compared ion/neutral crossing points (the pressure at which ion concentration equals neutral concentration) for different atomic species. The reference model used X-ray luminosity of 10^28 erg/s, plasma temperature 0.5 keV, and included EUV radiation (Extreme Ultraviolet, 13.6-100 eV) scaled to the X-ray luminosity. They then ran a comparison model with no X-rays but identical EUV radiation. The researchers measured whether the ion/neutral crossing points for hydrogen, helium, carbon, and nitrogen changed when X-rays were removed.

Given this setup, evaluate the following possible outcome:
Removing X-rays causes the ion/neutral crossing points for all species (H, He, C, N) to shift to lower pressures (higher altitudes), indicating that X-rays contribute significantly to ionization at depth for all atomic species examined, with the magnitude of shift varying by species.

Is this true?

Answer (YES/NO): NO